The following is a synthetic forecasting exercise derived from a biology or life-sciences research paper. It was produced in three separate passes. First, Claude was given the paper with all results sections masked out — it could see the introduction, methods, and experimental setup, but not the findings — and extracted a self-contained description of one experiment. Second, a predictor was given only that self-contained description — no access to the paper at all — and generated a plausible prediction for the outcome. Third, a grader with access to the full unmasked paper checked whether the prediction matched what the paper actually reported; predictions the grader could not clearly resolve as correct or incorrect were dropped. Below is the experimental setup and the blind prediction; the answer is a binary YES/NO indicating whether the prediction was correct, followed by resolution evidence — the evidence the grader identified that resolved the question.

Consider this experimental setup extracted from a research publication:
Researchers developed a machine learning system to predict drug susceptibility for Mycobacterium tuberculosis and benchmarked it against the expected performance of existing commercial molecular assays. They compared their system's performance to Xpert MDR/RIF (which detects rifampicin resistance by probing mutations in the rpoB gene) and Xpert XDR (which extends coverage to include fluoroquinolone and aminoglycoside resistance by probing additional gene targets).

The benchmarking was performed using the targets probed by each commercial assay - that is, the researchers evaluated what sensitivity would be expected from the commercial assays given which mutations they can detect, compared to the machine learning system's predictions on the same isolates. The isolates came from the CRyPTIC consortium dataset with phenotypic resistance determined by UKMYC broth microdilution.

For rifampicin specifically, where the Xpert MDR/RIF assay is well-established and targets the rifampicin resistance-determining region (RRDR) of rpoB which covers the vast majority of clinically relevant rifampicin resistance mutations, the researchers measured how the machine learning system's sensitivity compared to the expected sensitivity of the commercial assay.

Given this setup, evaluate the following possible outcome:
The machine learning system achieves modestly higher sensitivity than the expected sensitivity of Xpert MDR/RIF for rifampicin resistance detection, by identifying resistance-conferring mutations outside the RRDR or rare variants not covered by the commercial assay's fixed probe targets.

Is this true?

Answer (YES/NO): YES